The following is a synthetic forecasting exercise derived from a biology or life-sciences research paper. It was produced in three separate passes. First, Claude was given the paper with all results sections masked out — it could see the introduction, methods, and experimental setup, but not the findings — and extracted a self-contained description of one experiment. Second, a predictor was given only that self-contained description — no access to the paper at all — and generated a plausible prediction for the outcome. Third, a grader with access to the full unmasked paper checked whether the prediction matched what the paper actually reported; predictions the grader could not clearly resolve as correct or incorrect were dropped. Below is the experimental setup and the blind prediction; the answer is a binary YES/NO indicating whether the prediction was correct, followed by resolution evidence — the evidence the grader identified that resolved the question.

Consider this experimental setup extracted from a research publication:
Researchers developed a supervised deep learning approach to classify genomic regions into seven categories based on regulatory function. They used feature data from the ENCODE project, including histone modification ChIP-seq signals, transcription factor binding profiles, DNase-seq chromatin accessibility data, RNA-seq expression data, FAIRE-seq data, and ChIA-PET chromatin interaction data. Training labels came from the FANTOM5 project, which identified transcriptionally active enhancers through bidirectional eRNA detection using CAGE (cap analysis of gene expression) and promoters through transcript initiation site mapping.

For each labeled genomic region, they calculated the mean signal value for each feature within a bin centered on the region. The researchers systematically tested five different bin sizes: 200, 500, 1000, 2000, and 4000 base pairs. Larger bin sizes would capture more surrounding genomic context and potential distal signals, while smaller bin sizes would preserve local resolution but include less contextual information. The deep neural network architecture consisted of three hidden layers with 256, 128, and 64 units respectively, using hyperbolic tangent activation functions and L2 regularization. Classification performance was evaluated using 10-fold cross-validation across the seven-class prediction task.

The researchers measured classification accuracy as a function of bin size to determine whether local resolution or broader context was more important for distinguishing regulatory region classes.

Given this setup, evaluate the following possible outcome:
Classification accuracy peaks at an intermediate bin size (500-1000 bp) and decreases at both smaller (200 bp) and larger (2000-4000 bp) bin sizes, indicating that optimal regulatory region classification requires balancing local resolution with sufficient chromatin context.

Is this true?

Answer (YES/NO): NO